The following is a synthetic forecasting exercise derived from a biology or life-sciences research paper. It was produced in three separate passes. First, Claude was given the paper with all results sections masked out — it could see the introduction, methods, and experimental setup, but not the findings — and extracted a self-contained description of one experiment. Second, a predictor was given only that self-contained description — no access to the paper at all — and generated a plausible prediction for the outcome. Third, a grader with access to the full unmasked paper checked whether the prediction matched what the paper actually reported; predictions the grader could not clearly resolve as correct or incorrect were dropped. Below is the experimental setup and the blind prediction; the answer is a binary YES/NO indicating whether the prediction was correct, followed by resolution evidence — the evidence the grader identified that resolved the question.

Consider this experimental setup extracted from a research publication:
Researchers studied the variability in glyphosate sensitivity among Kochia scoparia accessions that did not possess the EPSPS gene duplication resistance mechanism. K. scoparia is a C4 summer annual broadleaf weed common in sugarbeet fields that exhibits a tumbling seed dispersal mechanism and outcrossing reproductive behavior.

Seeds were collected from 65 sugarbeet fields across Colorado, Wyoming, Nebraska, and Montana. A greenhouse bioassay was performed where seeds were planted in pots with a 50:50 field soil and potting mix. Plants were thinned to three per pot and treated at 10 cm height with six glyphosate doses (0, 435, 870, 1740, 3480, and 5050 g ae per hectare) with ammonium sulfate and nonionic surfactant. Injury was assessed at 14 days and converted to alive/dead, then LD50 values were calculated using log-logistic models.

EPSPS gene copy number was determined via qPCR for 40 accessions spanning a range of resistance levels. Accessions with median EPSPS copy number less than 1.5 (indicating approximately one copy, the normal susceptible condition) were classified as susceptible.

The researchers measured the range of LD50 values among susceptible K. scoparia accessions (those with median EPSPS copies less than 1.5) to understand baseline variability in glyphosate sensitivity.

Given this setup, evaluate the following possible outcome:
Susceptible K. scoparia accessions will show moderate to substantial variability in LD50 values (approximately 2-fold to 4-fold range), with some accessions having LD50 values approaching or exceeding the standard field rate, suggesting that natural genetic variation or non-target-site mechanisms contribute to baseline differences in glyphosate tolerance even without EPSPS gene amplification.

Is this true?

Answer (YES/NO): NO